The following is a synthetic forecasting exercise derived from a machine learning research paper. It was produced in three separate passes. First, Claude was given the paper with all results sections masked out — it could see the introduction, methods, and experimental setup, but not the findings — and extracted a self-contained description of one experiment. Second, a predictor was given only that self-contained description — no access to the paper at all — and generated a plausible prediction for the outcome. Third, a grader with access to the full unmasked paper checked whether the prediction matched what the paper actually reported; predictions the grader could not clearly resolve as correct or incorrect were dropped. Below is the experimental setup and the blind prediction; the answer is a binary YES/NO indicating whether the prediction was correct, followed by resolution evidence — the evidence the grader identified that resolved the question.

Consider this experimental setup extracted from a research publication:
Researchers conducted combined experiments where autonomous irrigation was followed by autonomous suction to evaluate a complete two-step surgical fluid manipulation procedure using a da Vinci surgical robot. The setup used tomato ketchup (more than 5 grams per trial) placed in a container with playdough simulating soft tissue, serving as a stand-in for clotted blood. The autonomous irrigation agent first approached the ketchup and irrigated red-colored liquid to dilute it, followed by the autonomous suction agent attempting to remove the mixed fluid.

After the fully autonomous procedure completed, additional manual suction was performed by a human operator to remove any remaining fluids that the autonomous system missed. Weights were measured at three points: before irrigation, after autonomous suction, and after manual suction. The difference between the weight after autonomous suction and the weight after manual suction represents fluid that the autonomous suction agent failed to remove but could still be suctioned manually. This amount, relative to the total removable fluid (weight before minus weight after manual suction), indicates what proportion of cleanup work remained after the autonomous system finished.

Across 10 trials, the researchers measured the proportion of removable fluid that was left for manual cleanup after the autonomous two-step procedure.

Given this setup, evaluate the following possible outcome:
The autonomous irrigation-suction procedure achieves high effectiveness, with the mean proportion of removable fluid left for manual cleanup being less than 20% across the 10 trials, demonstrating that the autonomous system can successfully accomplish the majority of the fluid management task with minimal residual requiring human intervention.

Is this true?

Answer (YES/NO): NO